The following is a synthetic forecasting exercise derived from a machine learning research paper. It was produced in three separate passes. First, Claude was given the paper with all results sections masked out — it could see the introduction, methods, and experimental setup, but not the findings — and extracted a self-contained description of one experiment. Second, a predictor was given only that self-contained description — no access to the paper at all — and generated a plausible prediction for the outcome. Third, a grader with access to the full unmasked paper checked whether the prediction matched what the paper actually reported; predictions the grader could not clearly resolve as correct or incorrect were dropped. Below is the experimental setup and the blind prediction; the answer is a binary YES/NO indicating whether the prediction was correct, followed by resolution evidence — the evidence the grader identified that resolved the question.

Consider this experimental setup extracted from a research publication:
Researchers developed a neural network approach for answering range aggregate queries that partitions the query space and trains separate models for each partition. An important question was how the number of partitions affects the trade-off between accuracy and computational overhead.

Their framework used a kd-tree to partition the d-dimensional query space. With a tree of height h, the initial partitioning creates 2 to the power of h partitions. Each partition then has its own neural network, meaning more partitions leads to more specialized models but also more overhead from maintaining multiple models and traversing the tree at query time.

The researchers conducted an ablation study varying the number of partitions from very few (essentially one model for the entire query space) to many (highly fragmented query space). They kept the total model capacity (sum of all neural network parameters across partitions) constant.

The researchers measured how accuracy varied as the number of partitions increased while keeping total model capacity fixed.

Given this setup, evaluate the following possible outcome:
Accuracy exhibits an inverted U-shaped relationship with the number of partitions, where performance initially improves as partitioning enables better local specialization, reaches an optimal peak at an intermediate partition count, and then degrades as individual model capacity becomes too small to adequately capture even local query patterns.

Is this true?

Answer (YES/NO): NO